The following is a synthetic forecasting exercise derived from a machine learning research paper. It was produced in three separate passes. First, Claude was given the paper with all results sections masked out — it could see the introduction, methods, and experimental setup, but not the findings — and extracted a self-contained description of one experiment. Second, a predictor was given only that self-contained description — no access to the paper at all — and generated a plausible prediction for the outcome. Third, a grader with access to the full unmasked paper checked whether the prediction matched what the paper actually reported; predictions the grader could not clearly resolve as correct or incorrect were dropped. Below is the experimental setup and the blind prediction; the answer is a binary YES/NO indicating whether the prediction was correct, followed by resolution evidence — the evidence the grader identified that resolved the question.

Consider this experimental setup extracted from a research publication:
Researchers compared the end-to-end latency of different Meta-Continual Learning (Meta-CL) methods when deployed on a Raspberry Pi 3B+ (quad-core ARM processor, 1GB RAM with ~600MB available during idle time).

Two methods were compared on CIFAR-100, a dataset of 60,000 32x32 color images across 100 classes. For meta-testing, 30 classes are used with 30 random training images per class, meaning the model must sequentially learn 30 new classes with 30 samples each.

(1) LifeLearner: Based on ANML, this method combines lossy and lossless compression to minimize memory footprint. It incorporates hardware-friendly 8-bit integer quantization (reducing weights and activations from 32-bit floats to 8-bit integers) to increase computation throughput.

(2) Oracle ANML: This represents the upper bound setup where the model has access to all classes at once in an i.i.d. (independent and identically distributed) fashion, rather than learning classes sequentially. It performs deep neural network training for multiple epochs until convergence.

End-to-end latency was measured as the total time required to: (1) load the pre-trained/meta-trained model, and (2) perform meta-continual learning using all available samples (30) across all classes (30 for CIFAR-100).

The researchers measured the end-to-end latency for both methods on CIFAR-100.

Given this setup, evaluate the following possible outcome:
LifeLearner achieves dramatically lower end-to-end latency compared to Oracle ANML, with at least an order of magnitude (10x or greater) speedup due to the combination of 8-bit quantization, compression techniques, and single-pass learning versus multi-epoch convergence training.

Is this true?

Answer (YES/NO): NO